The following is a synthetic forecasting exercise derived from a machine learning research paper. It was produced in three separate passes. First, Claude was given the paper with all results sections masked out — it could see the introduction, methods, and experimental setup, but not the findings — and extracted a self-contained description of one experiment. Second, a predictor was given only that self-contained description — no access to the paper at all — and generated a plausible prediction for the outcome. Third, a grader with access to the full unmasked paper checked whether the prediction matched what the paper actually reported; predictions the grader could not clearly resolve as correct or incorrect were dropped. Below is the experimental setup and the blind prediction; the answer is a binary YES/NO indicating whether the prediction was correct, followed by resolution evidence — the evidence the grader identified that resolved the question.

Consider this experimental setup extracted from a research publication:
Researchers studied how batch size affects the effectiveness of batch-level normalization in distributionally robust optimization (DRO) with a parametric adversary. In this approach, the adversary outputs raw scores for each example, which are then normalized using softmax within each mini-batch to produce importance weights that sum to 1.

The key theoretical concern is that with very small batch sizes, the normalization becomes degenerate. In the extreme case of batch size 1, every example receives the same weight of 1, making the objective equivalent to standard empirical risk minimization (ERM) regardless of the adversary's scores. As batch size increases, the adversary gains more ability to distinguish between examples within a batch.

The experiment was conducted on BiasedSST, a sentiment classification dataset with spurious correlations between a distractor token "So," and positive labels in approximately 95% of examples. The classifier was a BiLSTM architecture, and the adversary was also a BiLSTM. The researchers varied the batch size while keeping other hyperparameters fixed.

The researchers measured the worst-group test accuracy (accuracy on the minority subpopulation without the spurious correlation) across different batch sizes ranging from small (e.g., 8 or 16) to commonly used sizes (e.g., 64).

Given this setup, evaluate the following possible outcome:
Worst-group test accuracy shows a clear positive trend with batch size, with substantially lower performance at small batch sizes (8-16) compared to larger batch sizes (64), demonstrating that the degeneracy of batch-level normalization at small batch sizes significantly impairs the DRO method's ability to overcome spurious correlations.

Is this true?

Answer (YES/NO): NO